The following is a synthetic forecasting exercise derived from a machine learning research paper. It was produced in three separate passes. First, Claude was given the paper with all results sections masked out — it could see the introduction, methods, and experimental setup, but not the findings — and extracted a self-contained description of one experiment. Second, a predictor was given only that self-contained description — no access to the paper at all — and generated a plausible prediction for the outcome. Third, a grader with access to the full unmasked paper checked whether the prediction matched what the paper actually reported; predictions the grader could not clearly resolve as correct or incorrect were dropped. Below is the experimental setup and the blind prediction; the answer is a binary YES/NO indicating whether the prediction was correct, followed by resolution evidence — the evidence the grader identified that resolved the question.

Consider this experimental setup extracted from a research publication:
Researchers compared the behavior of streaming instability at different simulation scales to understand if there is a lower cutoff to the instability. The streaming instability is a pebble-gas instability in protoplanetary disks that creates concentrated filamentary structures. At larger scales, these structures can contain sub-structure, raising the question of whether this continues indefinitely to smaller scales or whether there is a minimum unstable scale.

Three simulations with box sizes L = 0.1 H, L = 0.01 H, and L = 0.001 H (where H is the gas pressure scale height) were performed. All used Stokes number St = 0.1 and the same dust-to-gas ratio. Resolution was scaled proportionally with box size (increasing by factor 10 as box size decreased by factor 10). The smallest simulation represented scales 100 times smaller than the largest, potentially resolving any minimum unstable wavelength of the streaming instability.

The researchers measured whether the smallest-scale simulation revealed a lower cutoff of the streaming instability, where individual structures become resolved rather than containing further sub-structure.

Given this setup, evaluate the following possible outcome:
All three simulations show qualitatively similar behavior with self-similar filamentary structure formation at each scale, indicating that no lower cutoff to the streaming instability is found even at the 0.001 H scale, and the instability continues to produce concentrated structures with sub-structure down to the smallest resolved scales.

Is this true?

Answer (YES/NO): NO